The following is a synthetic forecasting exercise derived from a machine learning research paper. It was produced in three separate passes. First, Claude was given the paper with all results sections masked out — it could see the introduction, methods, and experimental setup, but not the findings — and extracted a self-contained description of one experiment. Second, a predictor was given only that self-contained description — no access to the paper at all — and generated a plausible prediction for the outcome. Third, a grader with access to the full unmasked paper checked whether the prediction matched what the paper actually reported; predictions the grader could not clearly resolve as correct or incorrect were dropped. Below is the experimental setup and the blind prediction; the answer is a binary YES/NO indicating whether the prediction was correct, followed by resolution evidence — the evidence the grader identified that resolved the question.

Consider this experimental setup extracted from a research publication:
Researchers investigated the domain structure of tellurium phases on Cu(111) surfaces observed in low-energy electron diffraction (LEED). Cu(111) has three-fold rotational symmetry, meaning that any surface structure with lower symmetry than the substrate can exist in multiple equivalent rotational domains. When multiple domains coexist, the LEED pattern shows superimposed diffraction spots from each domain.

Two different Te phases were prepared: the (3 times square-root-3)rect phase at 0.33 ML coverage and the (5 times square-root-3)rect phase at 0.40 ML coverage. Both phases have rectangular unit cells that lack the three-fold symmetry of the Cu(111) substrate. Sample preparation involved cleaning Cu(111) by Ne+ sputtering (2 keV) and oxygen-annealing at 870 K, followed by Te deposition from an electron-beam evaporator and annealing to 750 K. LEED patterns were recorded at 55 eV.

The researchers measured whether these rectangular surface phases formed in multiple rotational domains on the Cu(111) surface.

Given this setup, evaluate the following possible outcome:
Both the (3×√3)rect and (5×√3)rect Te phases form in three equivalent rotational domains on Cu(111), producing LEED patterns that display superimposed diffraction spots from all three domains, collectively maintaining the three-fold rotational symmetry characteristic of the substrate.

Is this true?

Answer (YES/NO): YES